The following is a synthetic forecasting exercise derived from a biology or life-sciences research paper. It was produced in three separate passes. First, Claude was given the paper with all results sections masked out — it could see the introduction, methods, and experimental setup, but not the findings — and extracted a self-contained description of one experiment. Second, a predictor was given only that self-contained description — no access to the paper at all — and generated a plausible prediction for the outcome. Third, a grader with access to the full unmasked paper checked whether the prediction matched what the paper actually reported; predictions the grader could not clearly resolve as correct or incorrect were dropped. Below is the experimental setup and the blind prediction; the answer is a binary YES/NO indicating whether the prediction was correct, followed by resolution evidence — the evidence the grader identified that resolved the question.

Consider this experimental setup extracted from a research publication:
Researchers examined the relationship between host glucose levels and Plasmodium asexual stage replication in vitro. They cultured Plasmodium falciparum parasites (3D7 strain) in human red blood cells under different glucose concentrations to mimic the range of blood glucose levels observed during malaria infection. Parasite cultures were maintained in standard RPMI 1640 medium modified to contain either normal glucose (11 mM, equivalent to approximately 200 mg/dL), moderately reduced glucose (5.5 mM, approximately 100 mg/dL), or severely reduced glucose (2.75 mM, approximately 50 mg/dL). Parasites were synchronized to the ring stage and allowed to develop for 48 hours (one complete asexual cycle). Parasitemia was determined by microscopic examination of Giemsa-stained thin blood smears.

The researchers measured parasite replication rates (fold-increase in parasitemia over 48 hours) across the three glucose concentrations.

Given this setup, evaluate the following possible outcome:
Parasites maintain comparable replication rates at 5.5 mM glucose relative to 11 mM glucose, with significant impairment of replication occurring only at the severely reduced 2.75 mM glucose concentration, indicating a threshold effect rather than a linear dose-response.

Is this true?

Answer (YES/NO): NO